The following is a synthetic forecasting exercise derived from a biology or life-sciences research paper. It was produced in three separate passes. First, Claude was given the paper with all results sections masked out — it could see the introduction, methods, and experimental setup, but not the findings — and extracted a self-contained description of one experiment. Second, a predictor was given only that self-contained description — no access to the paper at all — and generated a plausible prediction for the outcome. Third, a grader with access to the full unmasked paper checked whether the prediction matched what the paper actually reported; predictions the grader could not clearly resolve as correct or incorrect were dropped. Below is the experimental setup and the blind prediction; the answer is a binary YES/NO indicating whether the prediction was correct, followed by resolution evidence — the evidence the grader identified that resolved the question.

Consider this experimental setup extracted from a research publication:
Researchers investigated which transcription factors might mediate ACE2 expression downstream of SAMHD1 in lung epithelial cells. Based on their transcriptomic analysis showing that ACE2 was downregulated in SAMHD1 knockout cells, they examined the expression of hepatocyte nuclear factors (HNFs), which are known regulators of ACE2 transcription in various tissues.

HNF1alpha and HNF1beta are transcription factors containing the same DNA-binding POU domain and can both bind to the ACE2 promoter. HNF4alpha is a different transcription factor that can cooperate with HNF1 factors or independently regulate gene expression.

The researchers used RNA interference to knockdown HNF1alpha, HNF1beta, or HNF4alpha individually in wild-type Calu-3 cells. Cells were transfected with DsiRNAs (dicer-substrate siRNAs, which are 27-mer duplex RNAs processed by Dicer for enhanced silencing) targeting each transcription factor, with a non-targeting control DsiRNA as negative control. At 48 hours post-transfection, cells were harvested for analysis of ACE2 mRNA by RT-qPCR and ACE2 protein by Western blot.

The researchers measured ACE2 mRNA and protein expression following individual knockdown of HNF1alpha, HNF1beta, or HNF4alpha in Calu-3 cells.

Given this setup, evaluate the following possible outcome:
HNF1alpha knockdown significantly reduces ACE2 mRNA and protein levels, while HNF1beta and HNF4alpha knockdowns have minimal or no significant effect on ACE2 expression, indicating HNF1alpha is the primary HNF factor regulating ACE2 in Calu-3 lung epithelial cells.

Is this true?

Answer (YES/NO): NO